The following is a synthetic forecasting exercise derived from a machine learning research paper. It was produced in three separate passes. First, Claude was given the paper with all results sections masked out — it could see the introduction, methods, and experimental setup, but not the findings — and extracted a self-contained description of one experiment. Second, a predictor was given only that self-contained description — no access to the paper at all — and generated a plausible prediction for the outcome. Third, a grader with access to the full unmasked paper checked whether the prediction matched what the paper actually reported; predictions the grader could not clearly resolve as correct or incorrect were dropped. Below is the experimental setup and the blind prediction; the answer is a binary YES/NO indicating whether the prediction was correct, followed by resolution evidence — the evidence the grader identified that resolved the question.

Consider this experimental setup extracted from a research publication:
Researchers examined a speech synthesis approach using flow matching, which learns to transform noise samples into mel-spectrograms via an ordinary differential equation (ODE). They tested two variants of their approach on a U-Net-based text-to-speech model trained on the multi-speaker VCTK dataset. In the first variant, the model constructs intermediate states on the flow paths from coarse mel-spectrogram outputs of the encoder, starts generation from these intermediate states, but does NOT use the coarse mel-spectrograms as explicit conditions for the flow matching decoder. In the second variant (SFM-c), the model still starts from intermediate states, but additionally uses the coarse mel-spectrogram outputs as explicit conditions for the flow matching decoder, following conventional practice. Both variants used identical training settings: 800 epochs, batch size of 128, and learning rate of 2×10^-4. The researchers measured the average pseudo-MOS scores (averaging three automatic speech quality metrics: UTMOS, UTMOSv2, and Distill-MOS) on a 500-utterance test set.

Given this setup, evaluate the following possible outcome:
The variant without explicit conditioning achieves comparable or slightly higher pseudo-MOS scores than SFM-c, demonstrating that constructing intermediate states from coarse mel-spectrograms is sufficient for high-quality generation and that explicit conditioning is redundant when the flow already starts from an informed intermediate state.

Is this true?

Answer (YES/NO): YES